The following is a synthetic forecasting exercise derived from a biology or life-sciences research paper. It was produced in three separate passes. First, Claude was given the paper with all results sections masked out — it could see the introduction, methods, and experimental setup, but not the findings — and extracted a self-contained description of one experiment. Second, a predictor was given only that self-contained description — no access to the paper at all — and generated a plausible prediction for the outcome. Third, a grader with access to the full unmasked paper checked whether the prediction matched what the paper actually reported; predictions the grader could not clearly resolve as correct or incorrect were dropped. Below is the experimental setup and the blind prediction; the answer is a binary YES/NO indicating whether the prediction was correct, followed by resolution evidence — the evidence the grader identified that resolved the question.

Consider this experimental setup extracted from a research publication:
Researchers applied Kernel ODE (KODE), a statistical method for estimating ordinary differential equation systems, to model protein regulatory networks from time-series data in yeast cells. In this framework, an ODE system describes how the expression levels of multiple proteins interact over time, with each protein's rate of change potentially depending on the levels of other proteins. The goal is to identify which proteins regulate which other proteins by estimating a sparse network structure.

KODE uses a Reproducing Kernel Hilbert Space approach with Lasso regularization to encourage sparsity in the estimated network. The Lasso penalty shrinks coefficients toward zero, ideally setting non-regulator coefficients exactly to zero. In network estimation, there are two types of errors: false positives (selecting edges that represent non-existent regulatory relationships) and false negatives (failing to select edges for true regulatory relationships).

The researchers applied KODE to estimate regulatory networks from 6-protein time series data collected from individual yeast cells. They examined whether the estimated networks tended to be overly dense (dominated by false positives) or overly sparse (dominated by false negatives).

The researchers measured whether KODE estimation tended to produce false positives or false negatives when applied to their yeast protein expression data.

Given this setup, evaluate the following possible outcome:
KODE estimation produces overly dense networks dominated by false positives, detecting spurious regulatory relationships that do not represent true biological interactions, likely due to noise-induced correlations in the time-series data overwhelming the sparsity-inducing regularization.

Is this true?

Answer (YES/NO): YES